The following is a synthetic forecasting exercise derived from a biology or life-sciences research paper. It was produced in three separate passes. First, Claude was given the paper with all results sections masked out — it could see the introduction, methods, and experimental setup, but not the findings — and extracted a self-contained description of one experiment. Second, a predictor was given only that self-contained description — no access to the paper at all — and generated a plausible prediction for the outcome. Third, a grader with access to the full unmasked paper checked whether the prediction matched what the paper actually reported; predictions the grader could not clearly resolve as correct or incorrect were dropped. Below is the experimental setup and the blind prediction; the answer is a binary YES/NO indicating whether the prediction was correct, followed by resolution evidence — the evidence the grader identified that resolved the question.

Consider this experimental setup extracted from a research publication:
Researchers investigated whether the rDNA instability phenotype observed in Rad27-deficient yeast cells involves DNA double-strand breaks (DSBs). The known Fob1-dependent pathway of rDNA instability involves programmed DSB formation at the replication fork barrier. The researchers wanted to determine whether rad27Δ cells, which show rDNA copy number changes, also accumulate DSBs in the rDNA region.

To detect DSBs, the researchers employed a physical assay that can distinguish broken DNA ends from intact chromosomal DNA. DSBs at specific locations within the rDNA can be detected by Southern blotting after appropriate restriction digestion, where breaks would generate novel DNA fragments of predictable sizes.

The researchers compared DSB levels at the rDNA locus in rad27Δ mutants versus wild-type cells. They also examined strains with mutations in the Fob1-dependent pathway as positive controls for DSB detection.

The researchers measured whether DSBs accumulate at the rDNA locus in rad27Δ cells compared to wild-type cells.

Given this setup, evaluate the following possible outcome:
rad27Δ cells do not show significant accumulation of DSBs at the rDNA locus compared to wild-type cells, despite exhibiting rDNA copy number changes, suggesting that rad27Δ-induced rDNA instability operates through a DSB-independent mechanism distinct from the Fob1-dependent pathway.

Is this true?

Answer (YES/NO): YES